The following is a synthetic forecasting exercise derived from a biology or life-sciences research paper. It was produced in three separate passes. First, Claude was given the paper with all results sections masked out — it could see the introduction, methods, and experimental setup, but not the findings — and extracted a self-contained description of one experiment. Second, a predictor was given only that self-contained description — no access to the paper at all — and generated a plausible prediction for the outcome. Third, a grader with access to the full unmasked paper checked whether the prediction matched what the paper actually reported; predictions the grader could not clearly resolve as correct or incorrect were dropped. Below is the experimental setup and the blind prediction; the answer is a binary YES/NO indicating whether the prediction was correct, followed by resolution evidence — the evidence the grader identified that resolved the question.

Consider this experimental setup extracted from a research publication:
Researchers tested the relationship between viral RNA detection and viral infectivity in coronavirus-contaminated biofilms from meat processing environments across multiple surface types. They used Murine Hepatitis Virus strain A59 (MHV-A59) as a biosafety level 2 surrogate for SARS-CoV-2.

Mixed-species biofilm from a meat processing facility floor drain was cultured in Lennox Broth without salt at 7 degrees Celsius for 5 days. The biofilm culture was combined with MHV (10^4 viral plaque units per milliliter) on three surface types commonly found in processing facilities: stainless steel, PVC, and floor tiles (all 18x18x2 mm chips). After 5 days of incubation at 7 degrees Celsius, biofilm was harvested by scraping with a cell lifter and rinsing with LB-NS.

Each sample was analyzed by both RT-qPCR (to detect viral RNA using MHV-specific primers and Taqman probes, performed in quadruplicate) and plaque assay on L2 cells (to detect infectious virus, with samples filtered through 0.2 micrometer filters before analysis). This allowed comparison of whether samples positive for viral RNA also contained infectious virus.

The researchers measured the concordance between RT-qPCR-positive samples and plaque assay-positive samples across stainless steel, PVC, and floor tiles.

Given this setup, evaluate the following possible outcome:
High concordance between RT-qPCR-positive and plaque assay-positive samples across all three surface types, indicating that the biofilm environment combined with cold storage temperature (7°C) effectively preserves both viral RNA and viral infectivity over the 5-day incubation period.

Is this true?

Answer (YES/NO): NO